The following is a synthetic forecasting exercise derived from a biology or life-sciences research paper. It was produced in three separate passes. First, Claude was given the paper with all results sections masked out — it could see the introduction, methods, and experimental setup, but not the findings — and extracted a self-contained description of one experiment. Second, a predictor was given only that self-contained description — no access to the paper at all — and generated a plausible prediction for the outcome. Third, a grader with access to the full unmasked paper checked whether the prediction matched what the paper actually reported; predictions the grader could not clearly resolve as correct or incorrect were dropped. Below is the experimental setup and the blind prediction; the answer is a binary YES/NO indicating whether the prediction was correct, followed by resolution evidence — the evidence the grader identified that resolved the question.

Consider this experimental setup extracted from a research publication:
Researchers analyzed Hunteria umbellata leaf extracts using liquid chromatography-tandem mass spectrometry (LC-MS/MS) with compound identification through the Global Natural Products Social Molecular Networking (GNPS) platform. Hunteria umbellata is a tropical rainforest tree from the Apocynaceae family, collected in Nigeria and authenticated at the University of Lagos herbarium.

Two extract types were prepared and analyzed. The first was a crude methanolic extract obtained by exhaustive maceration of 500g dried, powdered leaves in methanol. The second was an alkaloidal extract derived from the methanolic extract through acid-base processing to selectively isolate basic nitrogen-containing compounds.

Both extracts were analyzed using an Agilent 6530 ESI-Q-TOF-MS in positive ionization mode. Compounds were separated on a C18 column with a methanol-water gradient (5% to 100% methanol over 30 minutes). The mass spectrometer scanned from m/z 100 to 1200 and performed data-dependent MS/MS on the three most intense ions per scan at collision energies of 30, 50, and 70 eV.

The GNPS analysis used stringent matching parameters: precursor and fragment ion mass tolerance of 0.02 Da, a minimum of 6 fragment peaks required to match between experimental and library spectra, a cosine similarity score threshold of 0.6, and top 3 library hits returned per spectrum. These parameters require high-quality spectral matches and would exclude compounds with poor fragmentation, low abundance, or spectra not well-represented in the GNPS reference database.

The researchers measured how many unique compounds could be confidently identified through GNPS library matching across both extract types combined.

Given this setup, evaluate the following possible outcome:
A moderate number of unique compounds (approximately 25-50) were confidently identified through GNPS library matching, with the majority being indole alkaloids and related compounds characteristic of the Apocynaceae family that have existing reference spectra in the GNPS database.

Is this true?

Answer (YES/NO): NO